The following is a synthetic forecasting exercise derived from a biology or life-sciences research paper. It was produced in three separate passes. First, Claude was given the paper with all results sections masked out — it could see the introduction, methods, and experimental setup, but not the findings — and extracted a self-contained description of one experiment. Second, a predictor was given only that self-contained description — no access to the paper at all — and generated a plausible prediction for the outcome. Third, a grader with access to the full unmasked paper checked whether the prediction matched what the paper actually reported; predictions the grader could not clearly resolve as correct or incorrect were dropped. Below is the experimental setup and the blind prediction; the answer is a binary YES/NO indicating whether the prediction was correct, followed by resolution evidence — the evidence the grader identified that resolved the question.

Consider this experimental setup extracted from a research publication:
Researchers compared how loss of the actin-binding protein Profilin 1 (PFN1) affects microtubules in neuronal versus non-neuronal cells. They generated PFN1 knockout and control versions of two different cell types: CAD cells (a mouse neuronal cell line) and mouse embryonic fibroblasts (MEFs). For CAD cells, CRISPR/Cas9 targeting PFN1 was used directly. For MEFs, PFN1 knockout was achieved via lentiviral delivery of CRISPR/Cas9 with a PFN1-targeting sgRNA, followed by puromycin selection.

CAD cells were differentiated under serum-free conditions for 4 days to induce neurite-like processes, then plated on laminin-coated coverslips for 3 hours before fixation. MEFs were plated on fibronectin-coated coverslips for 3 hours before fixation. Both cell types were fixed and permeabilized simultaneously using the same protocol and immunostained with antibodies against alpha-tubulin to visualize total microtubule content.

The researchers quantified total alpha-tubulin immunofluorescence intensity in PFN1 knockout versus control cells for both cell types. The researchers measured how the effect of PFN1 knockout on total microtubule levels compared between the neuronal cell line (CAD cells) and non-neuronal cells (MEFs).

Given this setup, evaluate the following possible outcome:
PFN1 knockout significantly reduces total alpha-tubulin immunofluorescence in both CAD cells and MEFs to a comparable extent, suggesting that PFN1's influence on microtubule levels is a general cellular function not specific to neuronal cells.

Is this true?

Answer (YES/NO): NO